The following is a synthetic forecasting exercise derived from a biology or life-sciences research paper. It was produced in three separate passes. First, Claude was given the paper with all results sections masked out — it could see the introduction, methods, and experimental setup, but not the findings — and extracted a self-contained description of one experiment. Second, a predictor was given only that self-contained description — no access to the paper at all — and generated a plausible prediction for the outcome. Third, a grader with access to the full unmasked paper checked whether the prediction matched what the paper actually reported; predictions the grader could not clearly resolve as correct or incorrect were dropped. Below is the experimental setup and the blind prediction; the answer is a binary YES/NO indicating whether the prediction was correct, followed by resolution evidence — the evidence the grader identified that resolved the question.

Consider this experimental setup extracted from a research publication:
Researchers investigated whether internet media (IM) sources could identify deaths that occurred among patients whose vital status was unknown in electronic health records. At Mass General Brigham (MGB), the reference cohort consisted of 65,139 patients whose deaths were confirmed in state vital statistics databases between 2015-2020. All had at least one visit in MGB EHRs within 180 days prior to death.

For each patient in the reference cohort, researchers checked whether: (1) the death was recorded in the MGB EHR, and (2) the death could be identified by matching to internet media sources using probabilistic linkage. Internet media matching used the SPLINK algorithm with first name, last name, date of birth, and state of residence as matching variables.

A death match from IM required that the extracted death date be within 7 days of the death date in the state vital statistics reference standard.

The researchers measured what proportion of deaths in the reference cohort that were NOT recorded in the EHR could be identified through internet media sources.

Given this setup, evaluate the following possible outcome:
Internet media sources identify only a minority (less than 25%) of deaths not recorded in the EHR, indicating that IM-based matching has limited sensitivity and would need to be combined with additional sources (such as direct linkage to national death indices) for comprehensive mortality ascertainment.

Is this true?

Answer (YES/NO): NO